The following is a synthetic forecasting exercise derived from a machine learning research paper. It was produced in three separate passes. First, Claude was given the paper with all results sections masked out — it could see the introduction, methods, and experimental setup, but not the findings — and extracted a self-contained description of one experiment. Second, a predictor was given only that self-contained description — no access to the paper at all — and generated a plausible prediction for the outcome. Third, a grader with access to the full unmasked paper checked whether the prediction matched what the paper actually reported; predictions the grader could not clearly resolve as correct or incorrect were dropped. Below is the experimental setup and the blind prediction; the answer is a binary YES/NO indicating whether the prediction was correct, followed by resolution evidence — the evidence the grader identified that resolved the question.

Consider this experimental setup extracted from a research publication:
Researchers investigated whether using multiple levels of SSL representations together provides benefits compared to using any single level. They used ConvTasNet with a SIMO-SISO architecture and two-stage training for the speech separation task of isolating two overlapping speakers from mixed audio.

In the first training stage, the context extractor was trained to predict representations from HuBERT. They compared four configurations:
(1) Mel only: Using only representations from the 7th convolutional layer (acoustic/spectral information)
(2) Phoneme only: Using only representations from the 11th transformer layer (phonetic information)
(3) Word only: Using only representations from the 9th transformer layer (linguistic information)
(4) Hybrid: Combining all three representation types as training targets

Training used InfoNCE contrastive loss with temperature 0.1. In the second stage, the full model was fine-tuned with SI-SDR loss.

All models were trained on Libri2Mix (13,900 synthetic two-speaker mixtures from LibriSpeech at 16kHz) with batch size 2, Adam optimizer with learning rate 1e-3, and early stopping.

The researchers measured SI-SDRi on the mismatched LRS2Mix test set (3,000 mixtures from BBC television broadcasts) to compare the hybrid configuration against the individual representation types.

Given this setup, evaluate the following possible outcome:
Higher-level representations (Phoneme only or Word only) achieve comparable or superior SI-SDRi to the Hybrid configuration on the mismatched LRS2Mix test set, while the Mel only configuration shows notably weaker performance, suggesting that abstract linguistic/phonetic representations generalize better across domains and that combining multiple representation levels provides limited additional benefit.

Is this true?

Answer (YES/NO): NO